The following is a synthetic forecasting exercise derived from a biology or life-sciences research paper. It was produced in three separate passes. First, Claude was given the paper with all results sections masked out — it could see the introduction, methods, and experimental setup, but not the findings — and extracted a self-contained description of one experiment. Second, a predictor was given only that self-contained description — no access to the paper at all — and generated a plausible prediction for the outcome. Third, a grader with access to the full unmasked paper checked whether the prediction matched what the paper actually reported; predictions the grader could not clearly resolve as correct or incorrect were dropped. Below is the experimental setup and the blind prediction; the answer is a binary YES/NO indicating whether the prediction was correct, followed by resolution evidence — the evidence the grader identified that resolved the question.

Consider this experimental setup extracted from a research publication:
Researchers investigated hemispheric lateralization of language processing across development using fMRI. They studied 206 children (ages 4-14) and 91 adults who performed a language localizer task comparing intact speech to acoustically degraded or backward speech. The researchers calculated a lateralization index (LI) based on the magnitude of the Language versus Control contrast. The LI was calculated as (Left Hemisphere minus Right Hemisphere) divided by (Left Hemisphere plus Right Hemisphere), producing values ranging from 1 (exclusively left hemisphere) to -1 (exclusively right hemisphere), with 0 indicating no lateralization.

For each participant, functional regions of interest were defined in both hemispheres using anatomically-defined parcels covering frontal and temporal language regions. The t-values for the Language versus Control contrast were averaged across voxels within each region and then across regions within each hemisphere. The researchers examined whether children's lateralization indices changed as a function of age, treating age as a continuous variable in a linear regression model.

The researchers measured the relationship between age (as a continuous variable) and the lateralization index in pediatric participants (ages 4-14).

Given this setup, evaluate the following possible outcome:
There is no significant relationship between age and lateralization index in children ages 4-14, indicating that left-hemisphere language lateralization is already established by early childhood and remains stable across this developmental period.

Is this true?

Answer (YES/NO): YES